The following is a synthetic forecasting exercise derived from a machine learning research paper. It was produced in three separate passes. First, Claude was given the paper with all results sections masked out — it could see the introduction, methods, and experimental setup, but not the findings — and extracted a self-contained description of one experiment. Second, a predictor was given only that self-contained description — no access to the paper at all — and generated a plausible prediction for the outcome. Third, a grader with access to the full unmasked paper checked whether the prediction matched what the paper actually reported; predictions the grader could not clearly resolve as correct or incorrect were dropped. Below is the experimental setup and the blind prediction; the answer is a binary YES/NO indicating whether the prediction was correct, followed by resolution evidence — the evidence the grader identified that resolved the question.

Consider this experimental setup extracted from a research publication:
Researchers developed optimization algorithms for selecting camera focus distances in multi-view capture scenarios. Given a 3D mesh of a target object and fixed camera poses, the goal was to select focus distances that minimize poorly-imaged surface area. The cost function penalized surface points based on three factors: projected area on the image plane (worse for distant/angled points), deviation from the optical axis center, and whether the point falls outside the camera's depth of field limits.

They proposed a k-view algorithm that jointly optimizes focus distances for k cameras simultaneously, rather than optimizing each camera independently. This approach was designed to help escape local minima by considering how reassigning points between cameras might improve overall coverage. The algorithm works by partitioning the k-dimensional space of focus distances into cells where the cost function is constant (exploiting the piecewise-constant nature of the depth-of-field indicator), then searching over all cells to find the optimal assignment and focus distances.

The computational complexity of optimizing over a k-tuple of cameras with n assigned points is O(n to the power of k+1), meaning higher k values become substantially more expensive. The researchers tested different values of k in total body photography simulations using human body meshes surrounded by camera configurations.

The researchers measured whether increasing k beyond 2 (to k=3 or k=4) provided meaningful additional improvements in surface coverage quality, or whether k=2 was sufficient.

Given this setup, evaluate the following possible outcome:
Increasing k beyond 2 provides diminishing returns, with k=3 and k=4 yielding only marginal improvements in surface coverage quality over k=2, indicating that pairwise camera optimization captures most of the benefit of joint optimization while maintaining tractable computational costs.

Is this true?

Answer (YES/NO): YES